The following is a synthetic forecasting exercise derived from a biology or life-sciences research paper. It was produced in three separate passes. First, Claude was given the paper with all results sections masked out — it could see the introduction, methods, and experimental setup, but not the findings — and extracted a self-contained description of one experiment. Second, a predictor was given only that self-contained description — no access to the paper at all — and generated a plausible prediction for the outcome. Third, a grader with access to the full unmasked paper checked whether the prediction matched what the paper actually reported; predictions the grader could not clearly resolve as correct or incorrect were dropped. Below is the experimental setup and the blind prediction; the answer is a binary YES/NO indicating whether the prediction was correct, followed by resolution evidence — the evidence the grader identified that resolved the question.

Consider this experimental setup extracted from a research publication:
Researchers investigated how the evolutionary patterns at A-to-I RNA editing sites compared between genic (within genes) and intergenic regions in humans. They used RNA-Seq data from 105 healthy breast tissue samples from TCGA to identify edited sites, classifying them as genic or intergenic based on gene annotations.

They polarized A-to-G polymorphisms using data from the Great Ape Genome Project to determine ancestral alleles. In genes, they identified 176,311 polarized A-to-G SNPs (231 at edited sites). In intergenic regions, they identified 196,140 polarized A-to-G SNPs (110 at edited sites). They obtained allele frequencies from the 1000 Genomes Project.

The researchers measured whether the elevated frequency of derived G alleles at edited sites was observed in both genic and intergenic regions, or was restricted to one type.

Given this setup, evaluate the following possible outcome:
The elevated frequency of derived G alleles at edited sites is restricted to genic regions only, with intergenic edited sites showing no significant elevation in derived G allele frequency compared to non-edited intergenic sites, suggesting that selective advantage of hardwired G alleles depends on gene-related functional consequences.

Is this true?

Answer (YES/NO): NO